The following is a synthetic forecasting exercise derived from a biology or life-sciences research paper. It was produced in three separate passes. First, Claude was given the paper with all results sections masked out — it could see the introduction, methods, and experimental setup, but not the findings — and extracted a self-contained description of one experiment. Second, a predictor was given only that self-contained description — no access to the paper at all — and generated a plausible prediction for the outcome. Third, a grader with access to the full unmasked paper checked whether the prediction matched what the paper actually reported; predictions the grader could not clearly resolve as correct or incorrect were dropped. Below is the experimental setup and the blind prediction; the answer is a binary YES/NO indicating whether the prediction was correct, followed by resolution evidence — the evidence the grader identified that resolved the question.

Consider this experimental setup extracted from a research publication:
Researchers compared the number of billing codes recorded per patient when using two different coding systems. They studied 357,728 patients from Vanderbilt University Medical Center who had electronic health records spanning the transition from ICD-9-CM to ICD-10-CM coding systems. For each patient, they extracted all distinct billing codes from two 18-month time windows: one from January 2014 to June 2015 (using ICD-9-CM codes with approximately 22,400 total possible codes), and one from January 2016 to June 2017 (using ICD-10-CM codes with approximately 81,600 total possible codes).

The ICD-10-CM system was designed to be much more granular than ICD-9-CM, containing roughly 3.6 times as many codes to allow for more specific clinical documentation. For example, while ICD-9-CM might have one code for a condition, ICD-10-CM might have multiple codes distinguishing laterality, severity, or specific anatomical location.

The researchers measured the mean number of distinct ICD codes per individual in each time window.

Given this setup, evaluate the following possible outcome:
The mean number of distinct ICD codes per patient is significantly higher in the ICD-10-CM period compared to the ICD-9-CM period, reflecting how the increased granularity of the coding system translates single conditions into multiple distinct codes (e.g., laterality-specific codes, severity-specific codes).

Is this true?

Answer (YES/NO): NO